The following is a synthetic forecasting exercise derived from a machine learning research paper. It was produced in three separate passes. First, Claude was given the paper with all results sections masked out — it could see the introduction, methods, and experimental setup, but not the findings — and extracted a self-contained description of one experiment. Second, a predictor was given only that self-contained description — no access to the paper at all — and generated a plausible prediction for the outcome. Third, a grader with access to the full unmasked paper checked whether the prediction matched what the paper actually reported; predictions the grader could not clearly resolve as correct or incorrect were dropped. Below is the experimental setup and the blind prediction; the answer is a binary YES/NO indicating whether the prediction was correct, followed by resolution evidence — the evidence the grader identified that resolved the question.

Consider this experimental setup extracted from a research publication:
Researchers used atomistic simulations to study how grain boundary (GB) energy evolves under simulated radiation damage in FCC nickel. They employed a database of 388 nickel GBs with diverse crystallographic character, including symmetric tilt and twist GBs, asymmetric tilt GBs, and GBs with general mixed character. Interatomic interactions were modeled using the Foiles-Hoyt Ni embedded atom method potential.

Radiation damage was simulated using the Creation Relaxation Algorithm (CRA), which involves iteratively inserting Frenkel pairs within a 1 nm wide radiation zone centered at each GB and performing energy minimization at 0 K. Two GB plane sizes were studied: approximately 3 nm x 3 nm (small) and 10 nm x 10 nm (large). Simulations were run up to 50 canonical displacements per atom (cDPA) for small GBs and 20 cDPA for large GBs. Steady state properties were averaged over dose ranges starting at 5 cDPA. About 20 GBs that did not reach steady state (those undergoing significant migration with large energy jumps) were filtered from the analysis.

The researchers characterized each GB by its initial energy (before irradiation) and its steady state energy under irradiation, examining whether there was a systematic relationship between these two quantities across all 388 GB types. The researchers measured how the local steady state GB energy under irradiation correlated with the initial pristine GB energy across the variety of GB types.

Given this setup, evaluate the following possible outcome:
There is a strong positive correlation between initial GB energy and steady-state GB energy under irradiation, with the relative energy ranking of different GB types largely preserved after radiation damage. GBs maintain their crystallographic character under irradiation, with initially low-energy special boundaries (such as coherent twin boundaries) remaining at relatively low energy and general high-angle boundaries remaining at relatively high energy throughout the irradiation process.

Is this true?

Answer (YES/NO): YES